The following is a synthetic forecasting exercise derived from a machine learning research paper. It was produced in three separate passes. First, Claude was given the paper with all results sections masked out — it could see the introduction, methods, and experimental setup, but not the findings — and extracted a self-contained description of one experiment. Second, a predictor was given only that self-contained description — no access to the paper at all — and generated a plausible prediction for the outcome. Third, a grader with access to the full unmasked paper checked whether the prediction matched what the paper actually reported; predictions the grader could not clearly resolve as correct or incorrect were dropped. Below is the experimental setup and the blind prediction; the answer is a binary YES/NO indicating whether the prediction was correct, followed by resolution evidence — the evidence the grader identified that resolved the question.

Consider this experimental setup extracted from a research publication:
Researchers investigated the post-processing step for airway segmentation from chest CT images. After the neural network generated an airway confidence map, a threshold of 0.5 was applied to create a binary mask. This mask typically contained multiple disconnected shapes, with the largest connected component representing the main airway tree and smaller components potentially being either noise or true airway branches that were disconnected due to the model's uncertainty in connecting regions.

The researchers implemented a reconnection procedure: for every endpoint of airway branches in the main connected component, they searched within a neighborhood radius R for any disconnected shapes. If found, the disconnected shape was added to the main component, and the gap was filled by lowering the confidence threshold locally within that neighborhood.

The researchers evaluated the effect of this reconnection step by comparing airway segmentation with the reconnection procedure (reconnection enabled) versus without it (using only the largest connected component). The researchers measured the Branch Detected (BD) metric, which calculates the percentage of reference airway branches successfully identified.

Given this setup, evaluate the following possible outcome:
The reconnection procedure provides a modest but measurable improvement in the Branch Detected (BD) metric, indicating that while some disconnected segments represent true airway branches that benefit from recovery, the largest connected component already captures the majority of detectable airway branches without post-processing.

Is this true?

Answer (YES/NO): YES